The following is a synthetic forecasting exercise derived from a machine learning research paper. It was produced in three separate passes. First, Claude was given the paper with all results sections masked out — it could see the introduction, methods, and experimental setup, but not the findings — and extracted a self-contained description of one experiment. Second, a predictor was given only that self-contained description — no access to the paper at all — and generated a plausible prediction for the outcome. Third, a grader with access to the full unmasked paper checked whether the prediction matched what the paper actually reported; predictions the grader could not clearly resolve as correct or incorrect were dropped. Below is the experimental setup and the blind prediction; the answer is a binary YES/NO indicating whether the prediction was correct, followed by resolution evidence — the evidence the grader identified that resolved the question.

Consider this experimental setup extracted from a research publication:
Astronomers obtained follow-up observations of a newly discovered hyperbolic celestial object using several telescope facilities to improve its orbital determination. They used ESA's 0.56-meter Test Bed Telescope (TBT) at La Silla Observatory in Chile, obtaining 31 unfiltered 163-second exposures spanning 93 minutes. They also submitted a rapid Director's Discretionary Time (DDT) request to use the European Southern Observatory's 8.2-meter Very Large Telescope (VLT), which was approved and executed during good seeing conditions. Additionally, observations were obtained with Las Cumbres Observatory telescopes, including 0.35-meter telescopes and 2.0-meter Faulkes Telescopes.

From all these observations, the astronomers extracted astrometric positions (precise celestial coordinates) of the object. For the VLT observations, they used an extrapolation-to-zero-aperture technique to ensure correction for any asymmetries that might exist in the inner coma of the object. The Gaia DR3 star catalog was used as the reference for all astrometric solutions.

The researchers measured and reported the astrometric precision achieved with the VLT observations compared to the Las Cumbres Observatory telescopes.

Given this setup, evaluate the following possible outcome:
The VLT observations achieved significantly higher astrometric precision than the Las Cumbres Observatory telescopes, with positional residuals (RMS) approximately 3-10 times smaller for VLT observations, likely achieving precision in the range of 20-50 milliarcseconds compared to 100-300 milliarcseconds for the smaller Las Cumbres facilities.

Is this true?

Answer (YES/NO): NO